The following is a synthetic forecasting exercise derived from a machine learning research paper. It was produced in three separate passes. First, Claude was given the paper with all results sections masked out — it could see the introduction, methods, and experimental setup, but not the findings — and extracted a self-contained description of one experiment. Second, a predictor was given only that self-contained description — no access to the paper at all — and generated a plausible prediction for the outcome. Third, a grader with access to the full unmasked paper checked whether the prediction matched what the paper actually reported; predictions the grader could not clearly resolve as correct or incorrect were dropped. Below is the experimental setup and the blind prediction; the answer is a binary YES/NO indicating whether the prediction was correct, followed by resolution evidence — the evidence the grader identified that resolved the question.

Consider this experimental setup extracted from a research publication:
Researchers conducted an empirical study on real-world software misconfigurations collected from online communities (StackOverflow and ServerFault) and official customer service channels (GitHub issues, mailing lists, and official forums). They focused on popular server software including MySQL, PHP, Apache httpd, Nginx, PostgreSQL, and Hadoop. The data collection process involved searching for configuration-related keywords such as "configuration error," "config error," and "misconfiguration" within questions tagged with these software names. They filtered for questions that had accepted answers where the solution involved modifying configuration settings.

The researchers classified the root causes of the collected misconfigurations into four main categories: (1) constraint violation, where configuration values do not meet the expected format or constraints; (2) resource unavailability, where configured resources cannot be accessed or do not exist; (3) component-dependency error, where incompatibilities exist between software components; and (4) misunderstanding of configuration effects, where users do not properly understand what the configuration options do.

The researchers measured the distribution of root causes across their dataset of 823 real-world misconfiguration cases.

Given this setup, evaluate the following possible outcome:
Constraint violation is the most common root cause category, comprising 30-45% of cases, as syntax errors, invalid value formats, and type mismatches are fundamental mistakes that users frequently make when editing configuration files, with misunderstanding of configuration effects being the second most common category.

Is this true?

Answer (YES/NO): NO